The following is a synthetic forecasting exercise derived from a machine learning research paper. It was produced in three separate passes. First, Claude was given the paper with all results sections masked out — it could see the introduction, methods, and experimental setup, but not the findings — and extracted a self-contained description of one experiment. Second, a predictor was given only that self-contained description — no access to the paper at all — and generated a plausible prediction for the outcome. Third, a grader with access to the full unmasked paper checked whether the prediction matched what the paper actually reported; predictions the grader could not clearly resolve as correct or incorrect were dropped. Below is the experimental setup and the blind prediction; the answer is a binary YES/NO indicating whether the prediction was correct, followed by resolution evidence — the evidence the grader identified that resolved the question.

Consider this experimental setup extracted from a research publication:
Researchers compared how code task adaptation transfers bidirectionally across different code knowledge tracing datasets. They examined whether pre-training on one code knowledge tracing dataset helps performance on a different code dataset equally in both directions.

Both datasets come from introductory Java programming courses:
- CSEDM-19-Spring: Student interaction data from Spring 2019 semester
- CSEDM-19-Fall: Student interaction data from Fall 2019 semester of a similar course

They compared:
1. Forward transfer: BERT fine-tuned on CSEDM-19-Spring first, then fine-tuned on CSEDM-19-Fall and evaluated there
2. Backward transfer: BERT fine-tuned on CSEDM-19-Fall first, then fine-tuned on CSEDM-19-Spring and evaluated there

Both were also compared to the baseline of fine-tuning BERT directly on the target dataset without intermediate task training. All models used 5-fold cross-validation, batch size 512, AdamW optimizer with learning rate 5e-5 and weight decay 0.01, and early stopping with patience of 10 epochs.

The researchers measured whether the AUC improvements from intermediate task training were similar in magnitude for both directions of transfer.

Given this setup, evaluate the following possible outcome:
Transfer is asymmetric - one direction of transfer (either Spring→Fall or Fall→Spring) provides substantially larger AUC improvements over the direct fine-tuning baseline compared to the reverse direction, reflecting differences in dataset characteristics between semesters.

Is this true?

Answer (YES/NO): YES